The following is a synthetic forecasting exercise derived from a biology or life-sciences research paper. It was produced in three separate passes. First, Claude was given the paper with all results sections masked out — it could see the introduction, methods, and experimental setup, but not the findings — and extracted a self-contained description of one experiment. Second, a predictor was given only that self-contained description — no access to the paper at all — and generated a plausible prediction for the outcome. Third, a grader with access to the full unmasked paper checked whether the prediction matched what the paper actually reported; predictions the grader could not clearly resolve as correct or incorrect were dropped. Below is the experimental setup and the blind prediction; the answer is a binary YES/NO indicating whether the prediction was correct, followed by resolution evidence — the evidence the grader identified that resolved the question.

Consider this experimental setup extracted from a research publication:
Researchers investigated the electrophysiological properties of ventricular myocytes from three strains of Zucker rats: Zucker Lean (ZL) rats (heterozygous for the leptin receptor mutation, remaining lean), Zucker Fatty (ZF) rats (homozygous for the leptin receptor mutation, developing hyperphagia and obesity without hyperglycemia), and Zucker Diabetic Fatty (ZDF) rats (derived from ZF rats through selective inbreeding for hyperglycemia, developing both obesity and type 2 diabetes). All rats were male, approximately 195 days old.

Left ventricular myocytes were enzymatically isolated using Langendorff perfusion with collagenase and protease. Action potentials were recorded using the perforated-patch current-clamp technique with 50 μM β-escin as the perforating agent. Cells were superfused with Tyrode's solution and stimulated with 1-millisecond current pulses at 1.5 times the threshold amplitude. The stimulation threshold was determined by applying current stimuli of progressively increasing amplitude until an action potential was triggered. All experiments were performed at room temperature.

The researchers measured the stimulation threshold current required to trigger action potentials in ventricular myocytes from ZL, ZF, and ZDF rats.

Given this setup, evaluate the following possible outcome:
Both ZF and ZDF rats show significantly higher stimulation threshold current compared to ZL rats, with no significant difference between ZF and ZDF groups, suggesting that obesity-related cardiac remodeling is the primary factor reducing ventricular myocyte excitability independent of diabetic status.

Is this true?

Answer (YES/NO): NO